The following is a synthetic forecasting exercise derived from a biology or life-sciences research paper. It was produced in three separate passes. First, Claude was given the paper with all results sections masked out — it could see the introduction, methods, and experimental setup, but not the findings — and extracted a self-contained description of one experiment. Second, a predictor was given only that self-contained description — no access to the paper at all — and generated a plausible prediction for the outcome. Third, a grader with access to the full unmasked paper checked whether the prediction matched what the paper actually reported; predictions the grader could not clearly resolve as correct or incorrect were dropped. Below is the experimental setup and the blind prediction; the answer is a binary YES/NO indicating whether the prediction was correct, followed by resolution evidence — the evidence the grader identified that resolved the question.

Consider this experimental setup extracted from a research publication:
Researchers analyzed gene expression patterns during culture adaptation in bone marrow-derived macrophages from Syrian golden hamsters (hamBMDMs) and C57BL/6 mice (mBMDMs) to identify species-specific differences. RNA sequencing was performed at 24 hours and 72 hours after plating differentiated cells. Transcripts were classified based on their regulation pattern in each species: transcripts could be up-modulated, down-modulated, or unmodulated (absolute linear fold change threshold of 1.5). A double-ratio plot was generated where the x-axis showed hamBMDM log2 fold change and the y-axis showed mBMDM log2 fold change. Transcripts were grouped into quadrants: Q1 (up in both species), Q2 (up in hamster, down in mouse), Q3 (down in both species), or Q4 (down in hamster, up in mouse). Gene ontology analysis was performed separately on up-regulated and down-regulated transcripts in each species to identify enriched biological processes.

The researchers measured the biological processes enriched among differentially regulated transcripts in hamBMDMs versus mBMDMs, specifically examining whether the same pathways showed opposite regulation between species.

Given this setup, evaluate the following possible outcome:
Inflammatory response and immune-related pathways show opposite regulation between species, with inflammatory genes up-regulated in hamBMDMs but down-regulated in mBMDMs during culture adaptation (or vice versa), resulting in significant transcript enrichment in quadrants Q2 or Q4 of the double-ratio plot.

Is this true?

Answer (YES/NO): YES